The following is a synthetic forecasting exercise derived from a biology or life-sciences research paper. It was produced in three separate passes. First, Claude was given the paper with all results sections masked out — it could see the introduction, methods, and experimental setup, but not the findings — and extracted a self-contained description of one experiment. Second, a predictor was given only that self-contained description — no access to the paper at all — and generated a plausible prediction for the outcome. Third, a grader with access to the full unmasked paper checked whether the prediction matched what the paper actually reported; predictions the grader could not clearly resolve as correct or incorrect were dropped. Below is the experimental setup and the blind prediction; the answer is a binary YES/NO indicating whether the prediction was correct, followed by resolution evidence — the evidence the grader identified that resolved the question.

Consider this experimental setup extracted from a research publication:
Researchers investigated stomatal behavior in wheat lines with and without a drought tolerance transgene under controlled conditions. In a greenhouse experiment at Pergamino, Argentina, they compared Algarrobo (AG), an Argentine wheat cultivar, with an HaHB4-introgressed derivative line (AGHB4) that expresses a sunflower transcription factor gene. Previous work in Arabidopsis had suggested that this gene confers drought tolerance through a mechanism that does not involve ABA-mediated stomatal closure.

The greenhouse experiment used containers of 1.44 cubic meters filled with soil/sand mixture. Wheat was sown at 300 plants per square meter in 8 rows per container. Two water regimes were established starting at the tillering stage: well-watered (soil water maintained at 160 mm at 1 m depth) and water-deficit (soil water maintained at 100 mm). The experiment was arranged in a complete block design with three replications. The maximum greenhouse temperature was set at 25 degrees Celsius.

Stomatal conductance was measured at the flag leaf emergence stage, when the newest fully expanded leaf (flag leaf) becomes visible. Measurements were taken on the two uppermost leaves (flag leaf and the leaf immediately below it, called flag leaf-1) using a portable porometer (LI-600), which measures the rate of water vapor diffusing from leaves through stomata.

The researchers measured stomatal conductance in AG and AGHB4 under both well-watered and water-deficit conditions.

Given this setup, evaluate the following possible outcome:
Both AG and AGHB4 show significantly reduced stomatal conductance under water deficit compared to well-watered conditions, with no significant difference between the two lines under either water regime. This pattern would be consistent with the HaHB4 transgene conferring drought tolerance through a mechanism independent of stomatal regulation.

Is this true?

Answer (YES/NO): NO